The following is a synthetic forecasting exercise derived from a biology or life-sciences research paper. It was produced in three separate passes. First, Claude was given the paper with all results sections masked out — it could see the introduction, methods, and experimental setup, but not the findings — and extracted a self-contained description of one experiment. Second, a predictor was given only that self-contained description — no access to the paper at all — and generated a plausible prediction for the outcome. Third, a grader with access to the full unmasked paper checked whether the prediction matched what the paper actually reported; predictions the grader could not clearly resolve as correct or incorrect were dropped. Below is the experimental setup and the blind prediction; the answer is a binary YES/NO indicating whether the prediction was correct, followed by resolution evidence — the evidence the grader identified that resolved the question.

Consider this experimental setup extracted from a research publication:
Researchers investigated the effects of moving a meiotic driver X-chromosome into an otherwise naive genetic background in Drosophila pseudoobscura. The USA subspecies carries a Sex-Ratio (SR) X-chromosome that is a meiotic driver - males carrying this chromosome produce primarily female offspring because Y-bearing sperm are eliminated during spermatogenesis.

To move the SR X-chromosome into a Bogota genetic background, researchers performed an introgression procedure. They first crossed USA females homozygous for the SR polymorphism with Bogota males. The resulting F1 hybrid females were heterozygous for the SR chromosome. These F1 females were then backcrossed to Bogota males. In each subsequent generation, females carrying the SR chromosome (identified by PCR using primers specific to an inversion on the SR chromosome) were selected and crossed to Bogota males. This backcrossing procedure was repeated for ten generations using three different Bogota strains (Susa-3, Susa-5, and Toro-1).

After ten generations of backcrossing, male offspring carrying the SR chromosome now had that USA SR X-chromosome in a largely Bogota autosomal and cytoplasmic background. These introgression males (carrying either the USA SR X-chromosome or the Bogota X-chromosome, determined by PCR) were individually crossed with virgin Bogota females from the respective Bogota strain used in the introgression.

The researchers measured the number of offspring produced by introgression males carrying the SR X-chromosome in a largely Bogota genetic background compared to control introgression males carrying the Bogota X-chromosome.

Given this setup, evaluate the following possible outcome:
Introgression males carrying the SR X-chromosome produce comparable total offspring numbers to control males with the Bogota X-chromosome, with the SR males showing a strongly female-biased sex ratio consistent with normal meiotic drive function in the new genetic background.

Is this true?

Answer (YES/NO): NO